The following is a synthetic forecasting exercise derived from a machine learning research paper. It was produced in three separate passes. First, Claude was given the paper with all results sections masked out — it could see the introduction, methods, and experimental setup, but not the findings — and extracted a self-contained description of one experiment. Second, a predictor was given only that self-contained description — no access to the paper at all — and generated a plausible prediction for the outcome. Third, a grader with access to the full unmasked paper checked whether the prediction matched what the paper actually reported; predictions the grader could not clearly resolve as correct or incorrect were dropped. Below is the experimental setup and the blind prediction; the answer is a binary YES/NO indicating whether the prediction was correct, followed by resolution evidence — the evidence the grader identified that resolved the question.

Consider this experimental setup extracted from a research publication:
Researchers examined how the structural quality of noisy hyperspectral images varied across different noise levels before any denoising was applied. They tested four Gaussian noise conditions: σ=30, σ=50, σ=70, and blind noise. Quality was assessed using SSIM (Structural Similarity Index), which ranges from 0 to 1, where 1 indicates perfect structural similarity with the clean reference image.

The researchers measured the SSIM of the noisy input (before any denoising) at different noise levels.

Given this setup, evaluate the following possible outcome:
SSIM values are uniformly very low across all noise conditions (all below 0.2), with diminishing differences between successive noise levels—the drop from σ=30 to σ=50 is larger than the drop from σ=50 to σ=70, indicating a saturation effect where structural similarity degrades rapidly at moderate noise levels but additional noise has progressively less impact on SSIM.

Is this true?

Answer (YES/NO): YES